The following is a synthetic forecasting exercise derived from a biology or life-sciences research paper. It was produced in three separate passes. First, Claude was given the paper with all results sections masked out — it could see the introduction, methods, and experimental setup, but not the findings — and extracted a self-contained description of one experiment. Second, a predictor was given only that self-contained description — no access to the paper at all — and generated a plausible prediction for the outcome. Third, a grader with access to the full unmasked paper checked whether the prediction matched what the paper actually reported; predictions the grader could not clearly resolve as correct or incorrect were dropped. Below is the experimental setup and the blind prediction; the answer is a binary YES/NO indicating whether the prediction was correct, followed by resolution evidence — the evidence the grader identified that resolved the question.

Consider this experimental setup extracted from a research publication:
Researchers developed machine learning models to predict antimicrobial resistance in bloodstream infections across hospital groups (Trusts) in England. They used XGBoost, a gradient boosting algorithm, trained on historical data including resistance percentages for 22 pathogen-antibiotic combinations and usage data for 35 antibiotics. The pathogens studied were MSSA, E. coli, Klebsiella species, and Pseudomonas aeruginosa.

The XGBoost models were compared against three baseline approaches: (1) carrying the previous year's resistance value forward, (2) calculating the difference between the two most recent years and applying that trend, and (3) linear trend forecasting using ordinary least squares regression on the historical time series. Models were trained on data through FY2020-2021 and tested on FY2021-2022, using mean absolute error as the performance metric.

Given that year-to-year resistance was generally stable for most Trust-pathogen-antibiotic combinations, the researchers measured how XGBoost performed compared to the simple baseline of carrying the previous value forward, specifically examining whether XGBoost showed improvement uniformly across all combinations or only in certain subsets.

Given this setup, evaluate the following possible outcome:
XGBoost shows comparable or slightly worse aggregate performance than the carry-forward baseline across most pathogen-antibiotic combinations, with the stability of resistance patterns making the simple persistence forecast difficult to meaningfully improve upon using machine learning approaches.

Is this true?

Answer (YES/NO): YES